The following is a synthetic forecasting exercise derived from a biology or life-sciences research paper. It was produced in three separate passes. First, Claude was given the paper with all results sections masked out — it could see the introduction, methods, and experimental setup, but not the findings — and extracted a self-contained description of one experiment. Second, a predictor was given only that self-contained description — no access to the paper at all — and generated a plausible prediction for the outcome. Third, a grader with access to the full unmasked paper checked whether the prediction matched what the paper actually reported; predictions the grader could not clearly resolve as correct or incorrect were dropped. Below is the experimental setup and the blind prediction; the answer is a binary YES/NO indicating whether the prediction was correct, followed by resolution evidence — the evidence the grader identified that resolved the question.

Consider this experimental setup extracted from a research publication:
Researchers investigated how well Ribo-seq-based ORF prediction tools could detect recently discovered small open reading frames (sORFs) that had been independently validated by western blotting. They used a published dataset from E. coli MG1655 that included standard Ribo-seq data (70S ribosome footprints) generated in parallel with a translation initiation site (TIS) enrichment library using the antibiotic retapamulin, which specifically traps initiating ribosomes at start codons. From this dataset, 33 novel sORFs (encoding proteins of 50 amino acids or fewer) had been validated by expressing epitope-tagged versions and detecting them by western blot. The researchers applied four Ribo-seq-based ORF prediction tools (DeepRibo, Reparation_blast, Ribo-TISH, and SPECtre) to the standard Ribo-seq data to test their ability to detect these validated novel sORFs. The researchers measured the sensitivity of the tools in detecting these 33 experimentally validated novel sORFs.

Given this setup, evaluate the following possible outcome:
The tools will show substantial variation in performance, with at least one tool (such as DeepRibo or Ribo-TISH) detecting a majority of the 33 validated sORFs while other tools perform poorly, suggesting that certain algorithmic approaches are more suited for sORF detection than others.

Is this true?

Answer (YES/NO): YES